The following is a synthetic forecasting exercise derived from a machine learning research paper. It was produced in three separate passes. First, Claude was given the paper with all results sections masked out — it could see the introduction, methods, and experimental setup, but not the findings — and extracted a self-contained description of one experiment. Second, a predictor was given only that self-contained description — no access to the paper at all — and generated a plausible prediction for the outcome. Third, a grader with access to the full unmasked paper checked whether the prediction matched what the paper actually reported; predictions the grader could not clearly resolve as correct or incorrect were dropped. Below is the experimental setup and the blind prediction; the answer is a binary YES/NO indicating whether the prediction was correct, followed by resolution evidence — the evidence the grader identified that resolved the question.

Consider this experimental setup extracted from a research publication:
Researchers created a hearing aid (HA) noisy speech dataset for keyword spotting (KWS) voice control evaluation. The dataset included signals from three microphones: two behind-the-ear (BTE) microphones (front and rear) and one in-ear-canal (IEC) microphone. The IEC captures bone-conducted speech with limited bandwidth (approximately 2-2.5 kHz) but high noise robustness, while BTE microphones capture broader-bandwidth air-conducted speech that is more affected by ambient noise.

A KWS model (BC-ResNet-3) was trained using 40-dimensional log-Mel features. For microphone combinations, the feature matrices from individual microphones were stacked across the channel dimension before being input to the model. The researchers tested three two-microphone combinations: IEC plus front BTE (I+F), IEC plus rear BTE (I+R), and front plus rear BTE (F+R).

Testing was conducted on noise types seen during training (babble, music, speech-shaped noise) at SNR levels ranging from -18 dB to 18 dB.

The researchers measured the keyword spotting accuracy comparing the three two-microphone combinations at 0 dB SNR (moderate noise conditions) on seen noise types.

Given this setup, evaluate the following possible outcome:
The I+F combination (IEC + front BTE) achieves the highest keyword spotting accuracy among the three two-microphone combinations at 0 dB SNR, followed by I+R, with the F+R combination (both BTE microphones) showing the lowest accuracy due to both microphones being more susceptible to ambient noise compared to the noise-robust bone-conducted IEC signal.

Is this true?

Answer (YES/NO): NO